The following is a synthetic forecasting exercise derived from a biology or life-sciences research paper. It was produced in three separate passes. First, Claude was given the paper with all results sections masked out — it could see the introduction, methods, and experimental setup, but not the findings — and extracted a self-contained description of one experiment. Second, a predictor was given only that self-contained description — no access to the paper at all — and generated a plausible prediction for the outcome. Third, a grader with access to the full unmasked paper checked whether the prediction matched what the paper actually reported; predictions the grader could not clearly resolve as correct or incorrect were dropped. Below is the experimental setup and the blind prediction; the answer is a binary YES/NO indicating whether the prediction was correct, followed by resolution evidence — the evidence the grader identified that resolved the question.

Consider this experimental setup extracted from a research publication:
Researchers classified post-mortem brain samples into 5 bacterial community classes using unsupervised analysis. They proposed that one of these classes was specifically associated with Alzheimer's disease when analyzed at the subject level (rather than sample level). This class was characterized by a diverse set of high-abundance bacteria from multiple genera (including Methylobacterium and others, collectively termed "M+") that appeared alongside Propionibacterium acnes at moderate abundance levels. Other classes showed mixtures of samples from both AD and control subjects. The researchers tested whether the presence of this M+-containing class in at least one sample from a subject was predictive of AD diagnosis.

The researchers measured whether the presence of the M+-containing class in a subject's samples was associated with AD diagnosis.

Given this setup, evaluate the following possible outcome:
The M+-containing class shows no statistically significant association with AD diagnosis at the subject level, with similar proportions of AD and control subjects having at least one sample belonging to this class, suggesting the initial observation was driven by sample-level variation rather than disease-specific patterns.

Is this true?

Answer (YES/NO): NO